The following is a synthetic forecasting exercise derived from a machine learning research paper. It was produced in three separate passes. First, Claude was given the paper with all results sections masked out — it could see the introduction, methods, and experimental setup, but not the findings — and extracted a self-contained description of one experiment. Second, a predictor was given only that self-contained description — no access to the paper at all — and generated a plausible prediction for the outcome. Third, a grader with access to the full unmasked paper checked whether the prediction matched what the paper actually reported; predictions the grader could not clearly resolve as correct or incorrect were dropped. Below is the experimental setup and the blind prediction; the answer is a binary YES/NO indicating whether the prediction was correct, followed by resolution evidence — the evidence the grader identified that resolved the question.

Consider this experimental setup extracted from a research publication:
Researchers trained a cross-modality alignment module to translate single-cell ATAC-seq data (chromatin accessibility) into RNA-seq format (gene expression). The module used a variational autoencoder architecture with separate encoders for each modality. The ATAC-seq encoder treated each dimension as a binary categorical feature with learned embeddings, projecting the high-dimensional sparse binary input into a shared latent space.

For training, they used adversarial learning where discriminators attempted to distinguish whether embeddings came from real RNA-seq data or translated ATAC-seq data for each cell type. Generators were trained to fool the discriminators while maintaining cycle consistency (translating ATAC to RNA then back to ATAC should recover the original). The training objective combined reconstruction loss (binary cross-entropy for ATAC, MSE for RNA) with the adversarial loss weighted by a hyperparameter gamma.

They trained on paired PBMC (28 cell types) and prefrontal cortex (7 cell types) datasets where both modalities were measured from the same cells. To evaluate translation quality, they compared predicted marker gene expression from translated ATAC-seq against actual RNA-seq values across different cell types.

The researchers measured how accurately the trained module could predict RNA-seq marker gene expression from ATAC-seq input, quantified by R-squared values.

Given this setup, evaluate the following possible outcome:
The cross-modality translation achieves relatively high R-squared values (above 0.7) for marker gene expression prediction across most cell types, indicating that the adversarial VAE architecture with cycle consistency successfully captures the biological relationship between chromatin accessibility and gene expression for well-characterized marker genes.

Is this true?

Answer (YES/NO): YES